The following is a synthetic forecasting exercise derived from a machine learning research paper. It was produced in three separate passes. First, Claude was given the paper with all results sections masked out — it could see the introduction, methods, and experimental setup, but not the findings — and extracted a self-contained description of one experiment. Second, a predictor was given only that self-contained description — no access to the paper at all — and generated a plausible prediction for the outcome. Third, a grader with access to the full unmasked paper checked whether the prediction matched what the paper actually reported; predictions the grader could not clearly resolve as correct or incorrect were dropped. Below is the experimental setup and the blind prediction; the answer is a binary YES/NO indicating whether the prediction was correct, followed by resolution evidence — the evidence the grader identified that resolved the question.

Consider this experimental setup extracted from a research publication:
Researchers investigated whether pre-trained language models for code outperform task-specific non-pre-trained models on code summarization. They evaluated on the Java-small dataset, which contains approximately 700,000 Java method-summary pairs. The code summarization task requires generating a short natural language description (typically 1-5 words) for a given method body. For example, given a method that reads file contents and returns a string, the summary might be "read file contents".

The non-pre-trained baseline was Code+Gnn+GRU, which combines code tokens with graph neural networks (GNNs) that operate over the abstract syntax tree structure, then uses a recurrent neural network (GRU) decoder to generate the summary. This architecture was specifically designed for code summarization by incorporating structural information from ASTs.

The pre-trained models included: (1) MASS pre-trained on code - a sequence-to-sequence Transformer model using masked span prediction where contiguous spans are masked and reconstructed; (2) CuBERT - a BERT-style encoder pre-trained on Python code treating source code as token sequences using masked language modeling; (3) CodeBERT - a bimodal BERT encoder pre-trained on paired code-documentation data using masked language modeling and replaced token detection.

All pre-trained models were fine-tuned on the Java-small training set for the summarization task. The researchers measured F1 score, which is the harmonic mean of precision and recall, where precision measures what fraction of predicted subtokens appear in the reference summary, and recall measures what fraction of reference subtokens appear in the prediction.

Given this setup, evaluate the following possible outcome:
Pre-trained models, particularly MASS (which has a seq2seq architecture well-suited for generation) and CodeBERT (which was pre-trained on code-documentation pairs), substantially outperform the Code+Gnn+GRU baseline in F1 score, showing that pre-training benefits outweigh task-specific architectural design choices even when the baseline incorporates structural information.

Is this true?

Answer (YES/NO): NO